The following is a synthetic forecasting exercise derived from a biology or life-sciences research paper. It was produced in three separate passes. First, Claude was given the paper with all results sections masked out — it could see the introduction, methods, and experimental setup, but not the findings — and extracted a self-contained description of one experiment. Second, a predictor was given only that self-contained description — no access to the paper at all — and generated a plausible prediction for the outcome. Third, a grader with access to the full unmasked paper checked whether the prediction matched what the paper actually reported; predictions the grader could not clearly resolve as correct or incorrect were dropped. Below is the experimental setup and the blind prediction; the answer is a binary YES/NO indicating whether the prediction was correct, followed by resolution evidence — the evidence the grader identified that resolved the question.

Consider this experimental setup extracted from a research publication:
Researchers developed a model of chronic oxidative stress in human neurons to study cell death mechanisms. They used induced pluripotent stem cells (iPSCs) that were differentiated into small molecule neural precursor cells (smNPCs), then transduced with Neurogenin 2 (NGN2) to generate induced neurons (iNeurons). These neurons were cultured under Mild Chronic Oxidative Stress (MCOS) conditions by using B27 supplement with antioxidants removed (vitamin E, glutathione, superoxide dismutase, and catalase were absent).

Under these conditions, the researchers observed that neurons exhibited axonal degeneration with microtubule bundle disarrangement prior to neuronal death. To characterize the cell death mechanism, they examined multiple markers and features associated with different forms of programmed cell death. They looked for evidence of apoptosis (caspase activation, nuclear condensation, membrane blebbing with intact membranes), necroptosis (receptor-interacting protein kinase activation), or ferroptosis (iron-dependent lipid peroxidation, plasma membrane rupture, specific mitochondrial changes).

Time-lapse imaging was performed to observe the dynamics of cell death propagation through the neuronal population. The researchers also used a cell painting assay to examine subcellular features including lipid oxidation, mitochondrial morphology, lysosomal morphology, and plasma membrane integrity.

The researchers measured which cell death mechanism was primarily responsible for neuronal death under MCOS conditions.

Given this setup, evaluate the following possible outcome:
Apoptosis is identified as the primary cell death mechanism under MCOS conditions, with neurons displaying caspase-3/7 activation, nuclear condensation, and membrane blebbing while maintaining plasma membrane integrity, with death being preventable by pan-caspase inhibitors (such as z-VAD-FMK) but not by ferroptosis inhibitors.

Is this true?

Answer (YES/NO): NO